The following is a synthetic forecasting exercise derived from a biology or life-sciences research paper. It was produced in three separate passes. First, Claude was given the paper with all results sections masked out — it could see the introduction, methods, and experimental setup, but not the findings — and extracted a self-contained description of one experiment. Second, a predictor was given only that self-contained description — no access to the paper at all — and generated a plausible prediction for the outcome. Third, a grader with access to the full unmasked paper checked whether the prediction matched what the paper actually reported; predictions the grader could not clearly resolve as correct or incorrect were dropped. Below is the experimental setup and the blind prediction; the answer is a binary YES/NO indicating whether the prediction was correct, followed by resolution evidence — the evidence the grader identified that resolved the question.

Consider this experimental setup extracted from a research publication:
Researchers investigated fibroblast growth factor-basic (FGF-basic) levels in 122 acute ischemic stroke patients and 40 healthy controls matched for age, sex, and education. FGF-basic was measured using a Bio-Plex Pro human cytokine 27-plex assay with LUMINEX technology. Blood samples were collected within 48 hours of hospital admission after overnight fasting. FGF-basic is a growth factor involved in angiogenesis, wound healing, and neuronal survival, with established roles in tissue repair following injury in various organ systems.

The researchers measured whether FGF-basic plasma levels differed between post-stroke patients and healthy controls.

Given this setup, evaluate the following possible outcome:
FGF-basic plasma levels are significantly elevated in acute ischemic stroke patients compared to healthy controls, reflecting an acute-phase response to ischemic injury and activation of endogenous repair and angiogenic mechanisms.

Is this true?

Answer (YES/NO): NO